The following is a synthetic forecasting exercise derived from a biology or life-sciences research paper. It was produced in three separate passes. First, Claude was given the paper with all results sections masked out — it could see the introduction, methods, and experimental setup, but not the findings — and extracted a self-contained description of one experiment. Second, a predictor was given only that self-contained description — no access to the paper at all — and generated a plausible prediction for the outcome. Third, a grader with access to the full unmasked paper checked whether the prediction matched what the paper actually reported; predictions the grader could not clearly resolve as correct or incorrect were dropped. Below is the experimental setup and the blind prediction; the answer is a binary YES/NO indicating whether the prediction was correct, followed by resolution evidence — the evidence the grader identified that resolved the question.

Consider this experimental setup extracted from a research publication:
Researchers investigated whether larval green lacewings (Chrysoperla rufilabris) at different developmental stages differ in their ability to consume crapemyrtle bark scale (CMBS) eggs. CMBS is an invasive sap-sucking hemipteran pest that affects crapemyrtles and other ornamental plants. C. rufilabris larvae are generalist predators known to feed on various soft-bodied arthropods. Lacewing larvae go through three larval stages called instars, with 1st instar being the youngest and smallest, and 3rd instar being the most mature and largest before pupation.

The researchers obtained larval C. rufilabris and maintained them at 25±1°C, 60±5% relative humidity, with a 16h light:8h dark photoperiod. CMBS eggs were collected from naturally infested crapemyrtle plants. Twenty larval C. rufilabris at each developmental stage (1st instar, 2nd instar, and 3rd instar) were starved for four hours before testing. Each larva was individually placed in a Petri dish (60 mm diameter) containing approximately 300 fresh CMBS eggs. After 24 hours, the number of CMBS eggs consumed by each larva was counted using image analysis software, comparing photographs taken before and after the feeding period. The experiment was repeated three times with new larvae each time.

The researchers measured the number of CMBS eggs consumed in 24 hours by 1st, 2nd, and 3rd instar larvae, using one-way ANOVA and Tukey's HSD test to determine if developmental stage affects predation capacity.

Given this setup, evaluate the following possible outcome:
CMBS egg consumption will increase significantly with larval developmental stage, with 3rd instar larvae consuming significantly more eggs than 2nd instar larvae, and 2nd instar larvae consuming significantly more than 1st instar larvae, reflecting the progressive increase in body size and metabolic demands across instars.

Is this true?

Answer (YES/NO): YES